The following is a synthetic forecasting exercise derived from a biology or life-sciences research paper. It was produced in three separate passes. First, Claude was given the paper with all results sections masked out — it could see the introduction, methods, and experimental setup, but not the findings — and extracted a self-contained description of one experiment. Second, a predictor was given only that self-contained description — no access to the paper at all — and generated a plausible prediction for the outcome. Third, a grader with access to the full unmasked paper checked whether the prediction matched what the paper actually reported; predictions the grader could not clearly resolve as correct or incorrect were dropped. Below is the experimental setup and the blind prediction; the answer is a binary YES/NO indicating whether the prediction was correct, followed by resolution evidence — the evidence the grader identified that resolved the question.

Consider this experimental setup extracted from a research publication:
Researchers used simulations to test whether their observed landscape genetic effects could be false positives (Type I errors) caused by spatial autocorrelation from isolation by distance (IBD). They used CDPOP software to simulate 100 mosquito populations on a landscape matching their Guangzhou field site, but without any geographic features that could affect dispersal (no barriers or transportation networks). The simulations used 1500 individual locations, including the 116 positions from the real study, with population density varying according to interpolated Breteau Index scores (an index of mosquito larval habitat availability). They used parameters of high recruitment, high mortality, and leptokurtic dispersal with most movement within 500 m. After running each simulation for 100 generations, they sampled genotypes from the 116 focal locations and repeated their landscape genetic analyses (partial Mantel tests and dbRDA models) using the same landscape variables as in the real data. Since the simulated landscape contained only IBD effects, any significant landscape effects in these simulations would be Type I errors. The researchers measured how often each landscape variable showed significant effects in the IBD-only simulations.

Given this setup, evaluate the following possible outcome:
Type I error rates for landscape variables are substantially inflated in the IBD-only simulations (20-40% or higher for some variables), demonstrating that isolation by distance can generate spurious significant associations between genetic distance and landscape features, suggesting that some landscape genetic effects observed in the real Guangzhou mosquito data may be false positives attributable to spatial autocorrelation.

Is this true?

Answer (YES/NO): NO